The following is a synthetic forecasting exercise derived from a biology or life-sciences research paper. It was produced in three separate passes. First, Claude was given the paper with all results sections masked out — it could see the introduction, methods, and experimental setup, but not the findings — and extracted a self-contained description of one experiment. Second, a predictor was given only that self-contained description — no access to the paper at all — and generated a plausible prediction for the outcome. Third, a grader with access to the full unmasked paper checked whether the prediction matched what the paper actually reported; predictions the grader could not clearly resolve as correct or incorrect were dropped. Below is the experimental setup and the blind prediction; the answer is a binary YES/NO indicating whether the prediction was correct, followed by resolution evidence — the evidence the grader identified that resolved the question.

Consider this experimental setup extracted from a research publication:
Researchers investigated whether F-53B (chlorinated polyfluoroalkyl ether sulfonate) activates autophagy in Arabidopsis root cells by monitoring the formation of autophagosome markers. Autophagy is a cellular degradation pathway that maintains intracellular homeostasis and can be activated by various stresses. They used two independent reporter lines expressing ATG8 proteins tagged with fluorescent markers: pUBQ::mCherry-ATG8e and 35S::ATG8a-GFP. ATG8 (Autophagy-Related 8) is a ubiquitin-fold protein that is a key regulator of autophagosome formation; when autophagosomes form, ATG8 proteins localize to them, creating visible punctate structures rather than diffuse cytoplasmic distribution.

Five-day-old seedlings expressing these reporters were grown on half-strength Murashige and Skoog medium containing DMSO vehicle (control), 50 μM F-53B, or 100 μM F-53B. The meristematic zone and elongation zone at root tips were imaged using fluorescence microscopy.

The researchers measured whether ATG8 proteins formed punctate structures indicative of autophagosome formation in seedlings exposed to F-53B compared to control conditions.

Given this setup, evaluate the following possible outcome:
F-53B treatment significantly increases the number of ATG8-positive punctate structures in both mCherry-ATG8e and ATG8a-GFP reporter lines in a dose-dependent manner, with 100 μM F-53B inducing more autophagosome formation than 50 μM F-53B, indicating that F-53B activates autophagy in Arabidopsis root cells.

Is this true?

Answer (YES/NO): NO